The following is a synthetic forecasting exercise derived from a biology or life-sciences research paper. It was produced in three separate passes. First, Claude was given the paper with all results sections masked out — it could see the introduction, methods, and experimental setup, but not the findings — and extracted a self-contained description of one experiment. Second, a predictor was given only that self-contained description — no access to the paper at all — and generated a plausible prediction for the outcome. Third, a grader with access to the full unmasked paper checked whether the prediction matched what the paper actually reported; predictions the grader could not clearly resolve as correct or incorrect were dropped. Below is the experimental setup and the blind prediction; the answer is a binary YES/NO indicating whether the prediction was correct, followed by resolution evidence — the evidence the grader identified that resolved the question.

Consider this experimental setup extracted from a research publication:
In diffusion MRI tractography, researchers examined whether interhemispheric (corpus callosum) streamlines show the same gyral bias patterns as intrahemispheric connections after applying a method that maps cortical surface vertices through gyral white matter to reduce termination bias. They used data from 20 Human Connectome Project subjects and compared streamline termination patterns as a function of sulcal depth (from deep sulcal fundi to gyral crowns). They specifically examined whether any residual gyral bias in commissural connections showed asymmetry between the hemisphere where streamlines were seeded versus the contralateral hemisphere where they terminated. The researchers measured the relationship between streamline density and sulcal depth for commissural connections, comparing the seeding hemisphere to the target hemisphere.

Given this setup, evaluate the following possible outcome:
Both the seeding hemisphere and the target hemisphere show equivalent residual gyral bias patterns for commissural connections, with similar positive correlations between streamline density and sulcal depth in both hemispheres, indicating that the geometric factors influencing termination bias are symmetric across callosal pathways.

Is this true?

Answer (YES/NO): YES